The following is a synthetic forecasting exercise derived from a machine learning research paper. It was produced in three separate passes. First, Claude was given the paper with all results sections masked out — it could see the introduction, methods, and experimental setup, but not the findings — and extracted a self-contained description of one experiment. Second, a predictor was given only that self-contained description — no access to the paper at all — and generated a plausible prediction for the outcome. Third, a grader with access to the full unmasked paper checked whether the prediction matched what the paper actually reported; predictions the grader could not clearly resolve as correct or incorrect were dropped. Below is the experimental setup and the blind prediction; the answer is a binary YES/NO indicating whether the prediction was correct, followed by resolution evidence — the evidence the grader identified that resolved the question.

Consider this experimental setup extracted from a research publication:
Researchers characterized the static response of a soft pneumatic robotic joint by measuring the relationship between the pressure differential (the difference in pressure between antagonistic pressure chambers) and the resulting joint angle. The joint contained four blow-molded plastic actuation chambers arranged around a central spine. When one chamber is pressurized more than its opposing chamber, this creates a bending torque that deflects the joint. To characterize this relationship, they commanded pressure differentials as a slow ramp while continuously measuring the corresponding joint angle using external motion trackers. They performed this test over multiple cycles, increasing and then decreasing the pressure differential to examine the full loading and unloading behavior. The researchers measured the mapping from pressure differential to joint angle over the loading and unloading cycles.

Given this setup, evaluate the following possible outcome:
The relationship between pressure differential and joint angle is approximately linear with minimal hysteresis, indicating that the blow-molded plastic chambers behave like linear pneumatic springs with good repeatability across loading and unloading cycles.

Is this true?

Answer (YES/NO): NO